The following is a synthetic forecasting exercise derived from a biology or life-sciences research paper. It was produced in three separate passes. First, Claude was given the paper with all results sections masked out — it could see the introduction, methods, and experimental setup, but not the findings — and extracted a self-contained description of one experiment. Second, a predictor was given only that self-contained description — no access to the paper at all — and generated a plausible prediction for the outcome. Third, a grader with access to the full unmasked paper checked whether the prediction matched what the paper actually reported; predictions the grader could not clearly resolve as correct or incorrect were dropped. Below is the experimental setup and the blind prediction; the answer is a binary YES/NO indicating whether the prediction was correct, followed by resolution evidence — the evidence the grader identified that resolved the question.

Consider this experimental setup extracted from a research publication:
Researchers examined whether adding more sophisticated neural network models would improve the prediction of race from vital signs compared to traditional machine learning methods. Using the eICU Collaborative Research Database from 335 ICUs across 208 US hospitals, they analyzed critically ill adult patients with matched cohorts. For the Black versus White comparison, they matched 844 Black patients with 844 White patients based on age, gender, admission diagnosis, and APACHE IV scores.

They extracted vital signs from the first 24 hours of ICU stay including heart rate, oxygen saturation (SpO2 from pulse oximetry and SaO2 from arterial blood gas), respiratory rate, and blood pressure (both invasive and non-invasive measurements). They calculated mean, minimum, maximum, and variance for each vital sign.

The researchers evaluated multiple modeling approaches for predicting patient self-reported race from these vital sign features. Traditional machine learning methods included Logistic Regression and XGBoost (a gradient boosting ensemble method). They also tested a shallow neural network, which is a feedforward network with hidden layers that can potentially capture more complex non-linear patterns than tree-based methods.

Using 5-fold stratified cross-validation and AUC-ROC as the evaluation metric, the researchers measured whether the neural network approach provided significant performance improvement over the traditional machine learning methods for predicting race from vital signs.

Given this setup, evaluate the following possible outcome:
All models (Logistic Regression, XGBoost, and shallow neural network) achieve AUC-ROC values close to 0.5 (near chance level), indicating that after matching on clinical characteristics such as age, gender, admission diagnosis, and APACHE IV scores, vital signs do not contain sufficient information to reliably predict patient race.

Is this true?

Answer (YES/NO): NO